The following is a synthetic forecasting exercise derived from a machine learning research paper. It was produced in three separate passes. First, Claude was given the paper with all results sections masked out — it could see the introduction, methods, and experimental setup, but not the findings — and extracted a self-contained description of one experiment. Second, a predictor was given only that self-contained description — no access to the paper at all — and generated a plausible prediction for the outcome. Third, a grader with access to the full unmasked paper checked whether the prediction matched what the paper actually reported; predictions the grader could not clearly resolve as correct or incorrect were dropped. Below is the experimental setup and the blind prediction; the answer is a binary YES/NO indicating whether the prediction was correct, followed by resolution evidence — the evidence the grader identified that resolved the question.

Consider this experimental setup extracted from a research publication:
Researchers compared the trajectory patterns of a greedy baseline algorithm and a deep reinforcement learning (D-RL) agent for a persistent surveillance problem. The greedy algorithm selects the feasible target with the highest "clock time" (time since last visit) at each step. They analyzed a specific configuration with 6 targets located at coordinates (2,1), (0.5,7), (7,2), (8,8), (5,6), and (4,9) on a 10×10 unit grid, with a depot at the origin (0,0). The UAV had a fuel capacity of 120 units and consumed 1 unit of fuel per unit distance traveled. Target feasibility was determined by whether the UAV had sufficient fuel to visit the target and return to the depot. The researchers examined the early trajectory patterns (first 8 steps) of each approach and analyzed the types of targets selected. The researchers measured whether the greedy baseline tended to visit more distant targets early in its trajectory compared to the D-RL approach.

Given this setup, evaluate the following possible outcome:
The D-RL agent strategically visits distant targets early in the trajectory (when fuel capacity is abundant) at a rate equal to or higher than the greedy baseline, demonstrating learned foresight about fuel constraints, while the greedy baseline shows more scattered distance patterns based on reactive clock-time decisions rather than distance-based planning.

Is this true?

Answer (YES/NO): NO